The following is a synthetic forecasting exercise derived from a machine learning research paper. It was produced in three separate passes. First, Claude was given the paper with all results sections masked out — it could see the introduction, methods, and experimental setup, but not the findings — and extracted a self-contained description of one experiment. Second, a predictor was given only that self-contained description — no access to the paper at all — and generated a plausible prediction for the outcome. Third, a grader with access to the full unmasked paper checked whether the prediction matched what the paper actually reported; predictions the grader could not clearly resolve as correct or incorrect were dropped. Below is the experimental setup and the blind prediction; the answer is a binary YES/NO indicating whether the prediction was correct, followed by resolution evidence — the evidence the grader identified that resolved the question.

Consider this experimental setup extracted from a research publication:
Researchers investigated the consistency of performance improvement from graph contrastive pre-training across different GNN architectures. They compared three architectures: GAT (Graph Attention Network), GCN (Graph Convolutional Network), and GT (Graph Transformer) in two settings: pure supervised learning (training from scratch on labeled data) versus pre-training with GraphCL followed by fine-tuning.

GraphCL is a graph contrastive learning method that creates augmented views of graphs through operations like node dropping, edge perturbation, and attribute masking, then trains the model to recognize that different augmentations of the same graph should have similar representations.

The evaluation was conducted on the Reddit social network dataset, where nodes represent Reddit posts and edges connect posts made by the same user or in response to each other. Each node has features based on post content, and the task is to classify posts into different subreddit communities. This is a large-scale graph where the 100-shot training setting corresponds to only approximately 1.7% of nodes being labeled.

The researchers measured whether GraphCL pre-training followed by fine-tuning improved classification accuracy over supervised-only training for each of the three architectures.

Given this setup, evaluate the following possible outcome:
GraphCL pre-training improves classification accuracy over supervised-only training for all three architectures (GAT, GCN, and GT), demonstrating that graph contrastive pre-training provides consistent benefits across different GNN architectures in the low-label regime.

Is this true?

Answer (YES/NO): YES